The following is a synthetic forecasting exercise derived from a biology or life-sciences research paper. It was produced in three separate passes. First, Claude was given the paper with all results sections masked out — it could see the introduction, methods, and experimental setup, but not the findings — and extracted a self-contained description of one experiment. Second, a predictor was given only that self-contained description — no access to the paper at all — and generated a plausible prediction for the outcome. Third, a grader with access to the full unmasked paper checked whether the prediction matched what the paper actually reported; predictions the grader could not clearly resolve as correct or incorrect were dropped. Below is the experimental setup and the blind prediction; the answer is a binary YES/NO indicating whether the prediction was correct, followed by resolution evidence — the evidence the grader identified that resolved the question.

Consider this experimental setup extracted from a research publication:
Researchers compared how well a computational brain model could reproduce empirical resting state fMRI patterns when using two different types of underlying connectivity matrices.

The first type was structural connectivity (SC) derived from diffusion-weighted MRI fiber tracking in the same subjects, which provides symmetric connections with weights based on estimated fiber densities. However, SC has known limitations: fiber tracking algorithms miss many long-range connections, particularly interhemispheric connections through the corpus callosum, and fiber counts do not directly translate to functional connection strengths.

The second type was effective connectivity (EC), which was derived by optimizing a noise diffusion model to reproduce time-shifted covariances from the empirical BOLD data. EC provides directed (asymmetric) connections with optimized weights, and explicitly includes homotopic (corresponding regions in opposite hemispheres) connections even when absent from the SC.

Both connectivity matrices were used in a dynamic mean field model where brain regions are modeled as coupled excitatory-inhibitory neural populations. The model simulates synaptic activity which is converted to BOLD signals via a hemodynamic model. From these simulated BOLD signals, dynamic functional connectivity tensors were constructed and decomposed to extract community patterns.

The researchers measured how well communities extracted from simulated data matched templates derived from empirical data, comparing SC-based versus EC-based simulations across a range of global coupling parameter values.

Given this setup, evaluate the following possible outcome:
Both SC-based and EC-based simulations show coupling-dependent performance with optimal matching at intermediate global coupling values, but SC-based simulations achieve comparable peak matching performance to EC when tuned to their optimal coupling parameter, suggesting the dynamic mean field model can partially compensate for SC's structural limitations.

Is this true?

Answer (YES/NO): NO